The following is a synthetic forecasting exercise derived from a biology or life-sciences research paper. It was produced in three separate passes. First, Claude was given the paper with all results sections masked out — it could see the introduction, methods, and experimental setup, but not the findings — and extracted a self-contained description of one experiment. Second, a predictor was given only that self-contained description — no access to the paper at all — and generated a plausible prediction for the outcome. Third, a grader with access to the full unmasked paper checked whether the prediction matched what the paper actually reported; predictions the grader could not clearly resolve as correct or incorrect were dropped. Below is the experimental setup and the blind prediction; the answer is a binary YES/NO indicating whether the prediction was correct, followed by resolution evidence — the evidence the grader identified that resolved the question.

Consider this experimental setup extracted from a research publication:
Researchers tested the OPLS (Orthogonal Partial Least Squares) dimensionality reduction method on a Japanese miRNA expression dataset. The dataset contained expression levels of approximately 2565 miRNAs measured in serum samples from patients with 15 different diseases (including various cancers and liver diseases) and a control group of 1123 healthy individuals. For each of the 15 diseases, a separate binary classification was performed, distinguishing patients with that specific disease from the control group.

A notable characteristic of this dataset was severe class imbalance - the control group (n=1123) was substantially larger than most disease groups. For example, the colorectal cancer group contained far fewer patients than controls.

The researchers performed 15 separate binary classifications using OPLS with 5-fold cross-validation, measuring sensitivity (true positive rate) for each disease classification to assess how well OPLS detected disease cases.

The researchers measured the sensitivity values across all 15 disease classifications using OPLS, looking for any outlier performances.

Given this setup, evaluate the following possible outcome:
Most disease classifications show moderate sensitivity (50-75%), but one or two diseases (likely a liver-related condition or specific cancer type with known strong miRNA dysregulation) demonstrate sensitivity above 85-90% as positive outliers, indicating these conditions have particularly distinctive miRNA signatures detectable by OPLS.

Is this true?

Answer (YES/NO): NO